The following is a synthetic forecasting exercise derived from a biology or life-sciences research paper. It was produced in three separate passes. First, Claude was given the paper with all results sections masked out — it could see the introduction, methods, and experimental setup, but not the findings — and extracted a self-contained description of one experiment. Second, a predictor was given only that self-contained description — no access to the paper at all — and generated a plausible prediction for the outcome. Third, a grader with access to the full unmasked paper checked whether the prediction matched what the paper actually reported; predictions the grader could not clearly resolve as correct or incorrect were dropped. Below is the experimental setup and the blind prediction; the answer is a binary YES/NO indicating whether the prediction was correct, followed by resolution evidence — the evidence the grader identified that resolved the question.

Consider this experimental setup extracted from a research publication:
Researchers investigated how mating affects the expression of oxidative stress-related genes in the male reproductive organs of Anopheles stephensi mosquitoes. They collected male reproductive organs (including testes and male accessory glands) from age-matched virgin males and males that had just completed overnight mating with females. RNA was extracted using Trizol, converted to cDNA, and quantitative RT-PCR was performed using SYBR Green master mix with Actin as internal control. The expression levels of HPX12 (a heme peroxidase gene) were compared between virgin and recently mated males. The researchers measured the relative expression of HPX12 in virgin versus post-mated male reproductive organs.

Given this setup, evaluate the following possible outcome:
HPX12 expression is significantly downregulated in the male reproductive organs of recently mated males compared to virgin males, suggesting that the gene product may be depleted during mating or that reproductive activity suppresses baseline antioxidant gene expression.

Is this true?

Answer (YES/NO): YES